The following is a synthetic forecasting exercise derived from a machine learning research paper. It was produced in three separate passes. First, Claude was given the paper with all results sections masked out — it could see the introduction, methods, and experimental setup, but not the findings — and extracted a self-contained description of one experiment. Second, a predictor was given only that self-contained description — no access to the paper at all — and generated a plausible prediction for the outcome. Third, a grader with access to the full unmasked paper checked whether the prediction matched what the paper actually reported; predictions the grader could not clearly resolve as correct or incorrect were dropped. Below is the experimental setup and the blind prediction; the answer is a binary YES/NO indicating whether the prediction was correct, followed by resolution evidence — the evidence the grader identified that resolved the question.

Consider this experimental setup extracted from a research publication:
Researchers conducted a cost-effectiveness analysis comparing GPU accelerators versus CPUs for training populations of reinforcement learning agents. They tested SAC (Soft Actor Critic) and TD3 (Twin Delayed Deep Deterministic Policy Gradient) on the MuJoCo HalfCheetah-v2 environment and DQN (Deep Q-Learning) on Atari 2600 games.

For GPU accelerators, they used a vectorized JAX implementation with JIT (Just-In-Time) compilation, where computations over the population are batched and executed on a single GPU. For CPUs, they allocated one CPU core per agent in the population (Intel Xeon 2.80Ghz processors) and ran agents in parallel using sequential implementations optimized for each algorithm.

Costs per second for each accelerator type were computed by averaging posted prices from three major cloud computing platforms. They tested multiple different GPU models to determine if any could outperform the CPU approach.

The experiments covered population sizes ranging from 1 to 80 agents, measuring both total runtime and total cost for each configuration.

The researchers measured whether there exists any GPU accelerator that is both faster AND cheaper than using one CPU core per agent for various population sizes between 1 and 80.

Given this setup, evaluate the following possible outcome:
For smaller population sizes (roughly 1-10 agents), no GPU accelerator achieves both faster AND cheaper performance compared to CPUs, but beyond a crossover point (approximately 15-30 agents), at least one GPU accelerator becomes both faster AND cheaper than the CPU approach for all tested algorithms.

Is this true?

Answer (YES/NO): NO